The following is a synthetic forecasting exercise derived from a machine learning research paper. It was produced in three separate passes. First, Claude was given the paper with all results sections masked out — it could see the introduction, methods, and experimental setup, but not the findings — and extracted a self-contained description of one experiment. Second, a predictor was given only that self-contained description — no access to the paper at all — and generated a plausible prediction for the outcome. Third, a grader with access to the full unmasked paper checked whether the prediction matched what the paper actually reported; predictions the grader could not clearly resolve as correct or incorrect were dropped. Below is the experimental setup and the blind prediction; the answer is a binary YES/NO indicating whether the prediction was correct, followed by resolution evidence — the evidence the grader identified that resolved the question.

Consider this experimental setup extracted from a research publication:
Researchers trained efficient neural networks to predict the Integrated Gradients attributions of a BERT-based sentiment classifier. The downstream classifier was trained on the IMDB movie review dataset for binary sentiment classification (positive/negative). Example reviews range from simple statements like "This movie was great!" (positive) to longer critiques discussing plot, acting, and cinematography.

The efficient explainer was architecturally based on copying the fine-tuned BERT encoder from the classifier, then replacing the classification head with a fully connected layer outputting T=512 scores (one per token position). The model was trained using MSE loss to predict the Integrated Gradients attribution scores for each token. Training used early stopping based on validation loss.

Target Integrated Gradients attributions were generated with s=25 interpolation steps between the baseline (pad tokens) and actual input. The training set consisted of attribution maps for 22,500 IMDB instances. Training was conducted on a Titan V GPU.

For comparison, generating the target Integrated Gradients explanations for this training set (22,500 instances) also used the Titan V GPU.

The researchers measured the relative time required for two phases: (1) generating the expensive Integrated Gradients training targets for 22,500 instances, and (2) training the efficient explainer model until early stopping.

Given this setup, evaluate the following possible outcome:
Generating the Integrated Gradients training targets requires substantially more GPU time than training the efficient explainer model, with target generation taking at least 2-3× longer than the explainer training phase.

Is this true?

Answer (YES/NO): NO